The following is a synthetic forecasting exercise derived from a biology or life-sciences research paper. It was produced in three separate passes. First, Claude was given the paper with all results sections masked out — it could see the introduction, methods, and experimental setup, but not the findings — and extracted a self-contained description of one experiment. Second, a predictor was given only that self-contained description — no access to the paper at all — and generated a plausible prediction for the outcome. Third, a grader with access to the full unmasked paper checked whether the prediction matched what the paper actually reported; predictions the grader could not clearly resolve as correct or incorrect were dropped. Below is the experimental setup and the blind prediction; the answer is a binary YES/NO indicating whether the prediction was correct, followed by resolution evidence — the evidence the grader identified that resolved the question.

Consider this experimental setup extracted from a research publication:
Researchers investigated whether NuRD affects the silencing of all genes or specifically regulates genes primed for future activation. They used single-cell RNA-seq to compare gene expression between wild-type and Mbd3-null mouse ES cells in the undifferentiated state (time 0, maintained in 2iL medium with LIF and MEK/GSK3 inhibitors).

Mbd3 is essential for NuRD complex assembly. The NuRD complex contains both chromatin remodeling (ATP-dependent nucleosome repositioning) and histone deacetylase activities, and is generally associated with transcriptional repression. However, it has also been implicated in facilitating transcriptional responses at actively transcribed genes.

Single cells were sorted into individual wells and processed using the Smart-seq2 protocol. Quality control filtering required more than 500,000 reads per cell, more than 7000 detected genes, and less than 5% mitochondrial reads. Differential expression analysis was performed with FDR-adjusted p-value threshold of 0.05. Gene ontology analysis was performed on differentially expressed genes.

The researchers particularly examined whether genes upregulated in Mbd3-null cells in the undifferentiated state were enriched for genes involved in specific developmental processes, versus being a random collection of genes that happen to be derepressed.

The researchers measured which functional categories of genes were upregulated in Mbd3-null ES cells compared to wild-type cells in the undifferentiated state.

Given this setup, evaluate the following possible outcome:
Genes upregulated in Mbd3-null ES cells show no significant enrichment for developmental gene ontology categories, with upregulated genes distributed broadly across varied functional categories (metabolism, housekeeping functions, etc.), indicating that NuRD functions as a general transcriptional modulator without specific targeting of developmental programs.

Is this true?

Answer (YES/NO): NO